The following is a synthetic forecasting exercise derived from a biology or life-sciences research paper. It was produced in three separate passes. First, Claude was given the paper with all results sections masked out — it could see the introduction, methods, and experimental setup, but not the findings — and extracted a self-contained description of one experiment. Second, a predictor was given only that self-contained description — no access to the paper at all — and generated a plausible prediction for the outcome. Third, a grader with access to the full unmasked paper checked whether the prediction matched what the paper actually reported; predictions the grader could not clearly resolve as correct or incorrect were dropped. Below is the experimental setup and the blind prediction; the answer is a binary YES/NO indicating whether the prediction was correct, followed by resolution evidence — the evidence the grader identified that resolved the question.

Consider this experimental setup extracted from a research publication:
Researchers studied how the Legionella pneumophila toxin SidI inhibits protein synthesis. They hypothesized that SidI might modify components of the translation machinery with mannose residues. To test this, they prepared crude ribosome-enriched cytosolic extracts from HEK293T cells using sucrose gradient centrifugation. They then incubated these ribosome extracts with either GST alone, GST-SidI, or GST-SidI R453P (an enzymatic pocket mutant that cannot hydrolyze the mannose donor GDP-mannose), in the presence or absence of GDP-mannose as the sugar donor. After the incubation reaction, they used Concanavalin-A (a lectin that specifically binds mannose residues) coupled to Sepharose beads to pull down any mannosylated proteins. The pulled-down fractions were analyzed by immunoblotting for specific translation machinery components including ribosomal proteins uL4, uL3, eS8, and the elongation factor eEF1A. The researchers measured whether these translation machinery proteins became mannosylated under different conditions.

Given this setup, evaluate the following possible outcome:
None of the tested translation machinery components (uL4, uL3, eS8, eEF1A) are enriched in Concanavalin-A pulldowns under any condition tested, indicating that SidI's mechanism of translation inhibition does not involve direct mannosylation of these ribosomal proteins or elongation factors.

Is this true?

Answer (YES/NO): NO